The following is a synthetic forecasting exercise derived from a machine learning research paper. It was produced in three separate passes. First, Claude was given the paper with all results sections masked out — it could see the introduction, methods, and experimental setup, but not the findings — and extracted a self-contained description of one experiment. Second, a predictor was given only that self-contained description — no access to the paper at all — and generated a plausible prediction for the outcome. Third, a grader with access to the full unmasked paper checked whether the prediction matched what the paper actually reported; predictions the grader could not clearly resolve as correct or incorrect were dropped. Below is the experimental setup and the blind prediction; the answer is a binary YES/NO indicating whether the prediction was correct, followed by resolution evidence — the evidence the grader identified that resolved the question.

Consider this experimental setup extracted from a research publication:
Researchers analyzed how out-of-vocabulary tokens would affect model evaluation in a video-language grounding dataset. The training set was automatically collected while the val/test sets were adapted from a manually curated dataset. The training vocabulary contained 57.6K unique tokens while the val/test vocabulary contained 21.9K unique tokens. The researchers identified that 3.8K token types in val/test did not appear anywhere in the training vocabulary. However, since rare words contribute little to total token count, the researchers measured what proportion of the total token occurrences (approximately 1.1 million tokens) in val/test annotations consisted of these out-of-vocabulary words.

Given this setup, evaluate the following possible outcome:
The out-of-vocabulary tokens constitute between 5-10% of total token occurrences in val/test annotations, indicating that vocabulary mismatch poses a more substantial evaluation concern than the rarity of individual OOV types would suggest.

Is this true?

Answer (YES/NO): NO